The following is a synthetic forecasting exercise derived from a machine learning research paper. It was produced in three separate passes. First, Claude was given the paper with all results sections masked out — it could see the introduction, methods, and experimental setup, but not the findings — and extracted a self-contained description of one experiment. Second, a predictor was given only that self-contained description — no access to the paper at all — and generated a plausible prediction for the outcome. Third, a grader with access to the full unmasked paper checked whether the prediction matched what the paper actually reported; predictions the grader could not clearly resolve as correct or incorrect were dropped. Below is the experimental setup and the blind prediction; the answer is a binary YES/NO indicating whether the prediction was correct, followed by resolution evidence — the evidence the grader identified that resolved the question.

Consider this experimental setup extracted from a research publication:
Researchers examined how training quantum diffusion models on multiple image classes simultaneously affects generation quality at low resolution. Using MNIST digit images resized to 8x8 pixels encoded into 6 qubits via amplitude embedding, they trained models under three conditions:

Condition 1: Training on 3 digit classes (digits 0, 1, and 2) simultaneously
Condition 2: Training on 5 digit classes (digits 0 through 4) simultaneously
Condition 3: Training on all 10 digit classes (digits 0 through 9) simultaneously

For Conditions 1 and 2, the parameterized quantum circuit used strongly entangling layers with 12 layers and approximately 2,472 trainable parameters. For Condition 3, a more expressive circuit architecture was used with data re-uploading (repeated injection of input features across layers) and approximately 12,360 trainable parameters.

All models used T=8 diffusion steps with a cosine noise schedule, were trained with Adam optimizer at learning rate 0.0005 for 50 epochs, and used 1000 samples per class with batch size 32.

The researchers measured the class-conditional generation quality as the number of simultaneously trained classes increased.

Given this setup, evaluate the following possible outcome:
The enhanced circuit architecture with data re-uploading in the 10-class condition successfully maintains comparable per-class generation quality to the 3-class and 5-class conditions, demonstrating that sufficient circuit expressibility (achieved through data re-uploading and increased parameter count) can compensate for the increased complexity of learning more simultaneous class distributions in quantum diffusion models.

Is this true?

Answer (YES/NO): NO